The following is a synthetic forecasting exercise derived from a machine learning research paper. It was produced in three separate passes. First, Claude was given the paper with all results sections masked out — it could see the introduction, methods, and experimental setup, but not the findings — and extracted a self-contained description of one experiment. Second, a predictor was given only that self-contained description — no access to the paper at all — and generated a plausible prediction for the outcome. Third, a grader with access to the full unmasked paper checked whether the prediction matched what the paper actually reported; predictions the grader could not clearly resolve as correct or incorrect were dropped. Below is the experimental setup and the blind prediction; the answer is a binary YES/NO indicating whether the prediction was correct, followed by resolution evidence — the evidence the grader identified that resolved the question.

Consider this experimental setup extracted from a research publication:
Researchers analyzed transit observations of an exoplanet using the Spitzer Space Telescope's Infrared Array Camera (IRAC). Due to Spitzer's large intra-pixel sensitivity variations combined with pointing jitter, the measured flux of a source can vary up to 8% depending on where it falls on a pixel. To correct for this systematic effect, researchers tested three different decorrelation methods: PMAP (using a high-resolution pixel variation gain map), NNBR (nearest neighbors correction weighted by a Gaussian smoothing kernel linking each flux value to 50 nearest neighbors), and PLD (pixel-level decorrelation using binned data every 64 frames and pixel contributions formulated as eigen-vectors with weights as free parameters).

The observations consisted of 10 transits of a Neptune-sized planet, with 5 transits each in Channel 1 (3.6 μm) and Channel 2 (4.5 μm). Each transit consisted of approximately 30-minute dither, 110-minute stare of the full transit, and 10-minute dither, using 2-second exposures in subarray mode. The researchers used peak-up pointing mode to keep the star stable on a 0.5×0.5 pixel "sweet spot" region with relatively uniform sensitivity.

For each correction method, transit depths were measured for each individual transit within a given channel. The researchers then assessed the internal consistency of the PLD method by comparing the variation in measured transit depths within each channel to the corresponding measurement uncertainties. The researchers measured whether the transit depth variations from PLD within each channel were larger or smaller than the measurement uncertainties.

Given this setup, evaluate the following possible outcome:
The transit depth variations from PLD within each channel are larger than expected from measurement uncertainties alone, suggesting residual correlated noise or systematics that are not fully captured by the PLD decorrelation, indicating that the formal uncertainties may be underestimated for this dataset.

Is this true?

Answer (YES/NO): YES